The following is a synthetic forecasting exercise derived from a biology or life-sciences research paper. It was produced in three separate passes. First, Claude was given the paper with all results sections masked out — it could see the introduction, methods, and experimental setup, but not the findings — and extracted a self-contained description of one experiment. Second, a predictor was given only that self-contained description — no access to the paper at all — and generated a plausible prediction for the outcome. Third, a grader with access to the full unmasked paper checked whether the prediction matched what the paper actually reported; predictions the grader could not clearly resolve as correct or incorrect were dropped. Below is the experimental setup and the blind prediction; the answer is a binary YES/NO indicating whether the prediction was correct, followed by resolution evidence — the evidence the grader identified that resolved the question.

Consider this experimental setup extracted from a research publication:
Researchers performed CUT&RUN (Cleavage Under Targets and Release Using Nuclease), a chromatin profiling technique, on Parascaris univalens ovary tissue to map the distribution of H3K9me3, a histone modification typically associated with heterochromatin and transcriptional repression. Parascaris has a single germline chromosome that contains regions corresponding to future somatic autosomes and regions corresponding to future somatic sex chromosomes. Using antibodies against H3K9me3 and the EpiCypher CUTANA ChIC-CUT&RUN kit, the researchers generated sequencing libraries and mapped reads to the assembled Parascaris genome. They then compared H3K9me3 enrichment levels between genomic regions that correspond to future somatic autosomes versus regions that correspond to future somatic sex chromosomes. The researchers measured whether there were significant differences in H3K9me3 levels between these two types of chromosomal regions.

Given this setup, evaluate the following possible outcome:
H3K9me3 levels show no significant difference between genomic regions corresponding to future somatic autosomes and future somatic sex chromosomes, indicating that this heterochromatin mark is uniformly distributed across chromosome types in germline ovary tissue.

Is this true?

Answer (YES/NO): NO